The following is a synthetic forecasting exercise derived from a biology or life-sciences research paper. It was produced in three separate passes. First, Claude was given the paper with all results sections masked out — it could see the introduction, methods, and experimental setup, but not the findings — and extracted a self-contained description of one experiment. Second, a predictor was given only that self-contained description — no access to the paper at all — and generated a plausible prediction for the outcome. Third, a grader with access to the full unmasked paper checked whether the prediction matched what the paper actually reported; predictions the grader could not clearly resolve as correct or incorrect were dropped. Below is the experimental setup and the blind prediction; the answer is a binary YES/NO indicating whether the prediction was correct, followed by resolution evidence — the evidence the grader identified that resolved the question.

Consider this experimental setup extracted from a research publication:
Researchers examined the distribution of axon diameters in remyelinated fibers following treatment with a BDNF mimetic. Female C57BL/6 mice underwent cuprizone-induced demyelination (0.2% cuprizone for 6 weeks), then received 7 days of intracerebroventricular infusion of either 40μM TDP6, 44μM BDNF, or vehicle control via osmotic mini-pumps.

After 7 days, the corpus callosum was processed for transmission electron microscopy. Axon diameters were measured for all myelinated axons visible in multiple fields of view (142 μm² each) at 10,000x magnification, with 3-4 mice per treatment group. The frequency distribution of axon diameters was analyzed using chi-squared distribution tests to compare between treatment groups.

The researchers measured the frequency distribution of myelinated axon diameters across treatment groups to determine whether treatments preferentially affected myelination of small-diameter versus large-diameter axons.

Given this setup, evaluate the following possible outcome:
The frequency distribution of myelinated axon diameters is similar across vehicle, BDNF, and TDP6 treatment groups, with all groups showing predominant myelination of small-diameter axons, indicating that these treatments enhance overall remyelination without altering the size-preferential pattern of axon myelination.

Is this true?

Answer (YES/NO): YES